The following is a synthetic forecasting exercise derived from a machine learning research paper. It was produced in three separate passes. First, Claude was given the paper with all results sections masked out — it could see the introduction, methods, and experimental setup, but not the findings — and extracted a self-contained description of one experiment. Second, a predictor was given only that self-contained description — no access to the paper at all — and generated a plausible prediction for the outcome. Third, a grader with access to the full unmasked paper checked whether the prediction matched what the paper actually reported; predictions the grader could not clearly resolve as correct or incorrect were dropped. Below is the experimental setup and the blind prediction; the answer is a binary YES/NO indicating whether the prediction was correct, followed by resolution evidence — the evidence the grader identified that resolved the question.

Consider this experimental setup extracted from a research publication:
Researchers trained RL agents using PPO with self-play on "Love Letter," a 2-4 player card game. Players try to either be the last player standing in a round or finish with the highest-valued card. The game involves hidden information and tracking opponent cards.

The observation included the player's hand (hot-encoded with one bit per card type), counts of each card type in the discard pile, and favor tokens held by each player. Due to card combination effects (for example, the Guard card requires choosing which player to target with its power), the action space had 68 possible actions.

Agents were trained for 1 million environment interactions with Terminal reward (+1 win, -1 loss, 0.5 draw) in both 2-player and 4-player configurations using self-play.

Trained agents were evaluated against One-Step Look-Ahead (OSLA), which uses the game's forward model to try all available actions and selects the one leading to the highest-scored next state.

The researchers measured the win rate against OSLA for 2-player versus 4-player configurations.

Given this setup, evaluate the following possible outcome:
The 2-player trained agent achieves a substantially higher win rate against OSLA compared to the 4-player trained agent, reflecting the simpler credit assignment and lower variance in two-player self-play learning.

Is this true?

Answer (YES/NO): YES